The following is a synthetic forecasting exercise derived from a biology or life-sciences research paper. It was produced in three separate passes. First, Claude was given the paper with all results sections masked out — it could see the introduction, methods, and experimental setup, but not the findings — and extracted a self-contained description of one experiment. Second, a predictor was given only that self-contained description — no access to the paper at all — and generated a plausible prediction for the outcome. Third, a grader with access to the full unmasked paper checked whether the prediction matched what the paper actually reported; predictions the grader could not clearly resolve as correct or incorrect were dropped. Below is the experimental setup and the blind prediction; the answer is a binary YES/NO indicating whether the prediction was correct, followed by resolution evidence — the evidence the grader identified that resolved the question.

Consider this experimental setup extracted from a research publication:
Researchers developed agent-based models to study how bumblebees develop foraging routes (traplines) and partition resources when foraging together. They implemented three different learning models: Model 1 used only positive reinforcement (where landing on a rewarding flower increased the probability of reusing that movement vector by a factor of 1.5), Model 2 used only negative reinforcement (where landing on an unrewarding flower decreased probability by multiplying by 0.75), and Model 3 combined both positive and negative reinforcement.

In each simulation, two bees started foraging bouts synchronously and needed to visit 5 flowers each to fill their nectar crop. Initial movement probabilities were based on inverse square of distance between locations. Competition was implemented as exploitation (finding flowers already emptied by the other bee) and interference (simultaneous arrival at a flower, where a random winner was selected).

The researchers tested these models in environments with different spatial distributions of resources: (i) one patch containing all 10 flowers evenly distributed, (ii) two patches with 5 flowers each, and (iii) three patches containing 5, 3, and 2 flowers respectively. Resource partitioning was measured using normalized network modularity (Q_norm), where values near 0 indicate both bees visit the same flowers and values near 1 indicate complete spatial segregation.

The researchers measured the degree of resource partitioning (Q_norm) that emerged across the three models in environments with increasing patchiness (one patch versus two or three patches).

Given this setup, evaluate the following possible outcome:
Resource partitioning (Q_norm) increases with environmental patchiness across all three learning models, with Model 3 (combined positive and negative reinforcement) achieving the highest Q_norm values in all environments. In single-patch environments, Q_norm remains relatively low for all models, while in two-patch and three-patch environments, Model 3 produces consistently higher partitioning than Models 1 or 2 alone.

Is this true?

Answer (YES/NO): NO